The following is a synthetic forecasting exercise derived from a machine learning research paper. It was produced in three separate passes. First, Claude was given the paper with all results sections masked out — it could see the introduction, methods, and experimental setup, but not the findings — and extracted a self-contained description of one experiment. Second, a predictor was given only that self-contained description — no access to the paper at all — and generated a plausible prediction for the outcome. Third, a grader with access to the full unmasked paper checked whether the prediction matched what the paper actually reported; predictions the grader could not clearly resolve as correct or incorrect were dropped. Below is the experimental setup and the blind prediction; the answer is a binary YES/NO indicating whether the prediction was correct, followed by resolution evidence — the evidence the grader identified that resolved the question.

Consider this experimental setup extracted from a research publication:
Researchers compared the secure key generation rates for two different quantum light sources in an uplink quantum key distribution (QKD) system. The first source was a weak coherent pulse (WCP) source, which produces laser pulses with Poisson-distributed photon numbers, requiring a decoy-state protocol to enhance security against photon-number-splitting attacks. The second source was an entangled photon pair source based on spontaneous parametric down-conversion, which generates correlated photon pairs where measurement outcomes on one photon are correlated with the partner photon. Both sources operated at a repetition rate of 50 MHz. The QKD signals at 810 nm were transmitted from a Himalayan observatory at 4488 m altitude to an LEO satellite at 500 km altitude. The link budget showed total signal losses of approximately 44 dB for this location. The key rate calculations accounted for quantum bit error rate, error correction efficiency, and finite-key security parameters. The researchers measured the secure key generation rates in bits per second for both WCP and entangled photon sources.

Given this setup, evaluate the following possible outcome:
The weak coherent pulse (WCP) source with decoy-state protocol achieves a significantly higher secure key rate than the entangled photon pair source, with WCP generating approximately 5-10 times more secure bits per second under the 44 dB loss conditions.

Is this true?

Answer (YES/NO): NO